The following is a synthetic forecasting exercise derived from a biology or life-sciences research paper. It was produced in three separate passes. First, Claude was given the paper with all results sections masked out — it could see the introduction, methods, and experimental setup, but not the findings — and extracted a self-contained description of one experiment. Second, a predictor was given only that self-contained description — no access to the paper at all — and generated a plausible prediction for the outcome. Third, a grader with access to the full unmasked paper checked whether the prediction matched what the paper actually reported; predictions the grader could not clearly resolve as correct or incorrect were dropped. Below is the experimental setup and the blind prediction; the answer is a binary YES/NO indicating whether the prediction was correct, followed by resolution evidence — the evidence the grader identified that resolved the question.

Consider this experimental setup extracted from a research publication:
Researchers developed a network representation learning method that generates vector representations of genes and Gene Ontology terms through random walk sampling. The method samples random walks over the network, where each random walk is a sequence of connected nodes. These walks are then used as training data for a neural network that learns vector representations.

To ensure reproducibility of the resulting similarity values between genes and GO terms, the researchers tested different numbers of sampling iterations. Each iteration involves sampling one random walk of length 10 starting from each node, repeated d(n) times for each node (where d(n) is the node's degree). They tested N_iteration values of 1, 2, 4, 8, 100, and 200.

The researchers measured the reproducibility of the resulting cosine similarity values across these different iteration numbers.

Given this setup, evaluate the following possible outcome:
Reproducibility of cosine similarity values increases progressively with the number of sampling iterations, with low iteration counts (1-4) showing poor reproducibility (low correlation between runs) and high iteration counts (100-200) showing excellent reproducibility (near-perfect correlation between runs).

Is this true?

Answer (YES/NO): NO